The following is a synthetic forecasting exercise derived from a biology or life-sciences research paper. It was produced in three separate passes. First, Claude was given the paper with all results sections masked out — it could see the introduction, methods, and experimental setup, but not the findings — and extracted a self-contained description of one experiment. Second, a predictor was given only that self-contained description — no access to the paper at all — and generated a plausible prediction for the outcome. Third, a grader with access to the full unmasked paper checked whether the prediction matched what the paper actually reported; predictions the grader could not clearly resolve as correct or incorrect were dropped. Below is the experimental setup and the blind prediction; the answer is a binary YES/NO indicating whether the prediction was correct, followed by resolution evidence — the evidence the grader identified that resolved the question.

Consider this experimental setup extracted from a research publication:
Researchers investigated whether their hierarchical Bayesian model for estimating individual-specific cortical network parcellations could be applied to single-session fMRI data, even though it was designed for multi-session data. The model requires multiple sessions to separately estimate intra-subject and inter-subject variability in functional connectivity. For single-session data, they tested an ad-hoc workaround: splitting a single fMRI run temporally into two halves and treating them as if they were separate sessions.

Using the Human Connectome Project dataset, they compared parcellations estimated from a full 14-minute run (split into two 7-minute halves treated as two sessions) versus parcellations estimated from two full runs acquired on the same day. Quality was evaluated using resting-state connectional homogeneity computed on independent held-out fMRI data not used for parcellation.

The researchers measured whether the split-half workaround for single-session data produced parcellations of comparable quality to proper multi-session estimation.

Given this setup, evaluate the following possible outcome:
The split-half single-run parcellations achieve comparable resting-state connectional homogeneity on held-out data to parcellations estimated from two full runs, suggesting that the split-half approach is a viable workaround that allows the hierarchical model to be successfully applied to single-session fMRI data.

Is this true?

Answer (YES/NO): YES